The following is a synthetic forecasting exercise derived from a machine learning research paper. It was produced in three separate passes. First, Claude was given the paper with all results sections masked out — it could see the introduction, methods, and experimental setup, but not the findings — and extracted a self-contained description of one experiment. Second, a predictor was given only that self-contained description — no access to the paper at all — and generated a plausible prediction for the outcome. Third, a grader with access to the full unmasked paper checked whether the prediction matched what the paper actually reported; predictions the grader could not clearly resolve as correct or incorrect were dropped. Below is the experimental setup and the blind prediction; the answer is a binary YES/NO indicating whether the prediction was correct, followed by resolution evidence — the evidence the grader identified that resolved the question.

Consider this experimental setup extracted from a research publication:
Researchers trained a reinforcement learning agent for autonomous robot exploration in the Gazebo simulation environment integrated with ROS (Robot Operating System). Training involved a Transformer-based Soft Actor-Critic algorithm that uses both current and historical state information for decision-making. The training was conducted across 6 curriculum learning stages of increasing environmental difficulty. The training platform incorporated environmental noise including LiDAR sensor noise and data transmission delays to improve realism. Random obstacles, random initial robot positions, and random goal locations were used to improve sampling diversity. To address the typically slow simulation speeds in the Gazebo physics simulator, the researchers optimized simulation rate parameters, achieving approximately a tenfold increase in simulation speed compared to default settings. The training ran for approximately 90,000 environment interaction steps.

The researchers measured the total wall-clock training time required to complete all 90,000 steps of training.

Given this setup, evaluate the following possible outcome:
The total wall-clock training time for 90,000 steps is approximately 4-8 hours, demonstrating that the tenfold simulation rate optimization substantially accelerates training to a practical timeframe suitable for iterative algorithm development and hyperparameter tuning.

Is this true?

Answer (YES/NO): NO